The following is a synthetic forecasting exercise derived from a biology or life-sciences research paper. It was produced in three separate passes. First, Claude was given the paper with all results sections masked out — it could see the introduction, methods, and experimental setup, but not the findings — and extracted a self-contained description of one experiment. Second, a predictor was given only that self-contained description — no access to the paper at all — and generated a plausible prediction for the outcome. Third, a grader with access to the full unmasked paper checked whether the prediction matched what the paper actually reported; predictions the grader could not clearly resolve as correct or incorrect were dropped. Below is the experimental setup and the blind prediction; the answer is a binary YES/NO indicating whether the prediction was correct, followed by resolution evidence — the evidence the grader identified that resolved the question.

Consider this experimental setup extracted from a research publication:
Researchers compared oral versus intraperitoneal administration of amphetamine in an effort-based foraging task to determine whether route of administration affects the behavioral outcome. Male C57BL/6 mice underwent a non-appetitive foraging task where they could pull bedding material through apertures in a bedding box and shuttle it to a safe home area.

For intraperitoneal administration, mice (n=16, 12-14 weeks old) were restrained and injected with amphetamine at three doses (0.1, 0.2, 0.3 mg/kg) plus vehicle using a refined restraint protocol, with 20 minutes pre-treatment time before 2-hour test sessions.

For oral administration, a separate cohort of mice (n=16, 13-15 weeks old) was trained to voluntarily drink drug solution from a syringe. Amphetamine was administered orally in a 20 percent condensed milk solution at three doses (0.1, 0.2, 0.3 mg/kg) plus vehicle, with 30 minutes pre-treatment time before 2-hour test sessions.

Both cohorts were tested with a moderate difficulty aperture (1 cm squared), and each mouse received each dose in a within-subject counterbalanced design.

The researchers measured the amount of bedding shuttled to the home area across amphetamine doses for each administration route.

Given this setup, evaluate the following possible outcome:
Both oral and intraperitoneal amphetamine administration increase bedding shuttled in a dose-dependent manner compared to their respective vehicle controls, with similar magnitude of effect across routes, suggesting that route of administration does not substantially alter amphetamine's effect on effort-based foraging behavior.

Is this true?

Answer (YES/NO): NO